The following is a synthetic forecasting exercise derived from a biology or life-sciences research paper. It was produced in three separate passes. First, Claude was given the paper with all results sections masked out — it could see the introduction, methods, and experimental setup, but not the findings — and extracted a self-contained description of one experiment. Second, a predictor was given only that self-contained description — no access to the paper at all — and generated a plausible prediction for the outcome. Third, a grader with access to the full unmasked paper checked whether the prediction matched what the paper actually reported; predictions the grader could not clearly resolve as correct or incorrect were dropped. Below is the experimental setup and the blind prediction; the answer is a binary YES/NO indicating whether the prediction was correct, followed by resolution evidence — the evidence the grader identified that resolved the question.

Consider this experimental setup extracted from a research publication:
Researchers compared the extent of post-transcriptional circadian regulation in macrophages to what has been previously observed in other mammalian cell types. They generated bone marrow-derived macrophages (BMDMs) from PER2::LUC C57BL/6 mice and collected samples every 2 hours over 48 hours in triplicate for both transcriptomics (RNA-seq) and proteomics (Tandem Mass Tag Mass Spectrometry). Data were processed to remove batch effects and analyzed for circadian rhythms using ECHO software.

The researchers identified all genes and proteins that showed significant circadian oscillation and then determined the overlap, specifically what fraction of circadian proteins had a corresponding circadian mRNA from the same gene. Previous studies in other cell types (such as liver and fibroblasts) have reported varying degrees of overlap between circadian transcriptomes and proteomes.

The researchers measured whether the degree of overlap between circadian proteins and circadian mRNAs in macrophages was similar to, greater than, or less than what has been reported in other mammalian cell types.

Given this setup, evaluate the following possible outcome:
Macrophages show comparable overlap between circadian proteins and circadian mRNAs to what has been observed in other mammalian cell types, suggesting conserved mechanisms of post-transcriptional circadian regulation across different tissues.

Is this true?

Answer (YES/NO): NO